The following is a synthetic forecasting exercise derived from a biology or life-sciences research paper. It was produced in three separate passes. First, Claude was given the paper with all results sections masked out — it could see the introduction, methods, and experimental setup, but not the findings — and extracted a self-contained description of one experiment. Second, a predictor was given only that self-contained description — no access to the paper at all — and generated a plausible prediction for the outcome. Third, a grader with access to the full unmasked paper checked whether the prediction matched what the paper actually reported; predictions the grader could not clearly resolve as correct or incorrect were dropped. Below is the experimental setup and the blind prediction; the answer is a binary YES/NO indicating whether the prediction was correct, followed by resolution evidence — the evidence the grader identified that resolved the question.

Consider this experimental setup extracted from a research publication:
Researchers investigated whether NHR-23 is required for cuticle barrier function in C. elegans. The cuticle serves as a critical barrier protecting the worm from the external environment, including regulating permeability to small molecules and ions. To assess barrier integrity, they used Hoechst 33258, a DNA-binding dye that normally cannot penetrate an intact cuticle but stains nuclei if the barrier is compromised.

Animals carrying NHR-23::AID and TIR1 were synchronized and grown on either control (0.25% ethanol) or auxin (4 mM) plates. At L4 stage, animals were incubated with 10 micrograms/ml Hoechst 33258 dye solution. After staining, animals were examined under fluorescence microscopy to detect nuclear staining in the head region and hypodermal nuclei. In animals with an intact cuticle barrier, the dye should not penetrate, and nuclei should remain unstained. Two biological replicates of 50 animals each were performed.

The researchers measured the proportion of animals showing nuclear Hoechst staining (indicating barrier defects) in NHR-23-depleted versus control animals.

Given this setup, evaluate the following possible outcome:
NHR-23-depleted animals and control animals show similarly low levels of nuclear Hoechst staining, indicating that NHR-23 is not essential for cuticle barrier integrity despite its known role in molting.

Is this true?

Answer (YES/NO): NO